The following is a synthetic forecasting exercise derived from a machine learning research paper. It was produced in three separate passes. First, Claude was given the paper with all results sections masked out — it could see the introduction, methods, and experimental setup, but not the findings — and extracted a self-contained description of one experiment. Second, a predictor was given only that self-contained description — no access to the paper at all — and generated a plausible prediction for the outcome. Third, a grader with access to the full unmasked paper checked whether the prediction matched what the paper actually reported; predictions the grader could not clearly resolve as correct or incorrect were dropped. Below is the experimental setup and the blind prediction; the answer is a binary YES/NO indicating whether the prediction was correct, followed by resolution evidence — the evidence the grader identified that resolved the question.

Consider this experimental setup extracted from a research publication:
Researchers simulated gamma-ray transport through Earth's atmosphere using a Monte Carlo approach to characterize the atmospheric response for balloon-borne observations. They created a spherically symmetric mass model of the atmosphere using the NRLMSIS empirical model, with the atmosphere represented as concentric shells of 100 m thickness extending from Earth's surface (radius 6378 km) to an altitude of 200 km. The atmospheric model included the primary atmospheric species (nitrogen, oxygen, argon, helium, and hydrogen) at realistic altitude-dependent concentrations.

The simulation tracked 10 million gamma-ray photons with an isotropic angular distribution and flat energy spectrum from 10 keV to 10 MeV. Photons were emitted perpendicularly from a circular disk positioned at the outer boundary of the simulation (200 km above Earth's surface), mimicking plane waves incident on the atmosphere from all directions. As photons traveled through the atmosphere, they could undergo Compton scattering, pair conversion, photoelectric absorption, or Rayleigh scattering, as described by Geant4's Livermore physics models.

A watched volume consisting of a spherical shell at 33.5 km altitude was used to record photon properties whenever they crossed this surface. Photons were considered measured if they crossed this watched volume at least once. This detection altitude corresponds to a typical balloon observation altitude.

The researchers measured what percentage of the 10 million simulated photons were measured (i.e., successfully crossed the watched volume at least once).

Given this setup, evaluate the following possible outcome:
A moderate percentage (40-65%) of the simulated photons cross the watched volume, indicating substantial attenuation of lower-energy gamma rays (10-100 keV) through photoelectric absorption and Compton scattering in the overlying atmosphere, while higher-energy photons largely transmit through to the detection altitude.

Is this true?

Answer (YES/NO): NO